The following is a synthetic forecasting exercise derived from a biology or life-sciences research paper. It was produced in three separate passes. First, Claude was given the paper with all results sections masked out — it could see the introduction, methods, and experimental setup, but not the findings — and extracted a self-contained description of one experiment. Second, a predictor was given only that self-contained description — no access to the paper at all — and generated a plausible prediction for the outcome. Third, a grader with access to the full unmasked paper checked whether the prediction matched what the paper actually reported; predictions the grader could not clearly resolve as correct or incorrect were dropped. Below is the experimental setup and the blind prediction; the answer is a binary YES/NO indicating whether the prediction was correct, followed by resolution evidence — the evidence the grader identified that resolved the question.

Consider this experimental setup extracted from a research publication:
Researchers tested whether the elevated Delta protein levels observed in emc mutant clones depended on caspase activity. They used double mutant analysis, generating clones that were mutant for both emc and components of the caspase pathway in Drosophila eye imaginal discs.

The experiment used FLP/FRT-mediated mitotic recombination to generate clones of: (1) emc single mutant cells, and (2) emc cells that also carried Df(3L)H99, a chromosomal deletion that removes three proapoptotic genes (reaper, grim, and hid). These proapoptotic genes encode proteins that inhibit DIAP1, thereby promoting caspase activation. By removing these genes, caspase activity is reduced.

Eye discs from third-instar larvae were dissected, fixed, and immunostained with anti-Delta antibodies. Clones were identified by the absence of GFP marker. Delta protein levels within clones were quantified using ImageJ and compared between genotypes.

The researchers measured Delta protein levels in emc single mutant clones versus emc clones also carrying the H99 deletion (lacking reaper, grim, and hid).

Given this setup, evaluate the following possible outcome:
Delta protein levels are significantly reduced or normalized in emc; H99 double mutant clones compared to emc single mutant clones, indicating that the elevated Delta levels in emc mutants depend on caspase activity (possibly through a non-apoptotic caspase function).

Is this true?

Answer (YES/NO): YES